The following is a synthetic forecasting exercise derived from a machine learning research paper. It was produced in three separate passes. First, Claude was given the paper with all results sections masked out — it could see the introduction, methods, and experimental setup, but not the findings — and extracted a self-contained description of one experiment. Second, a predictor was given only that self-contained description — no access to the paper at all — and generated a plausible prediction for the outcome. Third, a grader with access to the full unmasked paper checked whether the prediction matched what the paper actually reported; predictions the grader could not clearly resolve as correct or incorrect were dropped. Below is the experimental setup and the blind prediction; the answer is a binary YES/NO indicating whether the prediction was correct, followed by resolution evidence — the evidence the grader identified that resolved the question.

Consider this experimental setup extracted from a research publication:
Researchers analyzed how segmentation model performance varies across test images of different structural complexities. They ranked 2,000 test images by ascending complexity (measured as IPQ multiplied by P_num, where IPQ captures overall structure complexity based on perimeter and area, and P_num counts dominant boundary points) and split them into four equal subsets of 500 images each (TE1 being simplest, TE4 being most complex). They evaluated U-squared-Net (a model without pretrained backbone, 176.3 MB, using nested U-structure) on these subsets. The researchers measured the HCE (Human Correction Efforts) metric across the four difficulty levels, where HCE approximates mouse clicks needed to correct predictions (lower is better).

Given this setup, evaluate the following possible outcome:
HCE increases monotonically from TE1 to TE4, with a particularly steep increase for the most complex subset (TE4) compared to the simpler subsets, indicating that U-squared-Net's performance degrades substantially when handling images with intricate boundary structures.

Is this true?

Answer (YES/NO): YES